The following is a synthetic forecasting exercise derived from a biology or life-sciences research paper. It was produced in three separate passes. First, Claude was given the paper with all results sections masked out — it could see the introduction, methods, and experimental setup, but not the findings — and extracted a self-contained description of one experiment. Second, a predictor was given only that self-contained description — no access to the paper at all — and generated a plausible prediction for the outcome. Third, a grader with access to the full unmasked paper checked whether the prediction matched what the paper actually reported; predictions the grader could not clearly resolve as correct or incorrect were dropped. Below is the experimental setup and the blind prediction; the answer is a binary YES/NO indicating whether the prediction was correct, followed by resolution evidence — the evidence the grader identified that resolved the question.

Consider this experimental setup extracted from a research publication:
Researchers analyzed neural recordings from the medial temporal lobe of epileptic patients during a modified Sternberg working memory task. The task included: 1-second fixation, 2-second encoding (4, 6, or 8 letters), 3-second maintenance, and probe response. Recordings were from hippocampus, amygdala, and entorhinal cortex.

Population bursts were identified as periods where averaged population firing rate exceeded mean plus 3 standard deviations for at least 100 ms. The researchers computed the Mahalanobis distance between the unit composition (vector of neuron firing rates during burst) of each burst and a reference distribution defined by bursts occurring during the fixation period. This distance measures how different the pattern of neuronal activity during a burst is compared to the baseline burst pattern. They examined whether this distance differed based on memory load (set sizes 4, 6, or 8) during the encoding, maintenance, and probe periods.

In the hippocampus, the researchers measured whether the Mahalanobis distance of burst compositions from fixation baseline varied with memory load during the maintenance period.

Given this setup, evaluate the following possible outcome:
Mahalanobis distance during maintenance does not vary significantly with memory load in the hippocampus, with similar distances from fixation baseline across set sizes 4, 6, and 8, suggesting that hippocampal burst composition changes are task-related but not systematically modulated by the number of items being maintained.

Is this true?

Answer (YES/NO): YES